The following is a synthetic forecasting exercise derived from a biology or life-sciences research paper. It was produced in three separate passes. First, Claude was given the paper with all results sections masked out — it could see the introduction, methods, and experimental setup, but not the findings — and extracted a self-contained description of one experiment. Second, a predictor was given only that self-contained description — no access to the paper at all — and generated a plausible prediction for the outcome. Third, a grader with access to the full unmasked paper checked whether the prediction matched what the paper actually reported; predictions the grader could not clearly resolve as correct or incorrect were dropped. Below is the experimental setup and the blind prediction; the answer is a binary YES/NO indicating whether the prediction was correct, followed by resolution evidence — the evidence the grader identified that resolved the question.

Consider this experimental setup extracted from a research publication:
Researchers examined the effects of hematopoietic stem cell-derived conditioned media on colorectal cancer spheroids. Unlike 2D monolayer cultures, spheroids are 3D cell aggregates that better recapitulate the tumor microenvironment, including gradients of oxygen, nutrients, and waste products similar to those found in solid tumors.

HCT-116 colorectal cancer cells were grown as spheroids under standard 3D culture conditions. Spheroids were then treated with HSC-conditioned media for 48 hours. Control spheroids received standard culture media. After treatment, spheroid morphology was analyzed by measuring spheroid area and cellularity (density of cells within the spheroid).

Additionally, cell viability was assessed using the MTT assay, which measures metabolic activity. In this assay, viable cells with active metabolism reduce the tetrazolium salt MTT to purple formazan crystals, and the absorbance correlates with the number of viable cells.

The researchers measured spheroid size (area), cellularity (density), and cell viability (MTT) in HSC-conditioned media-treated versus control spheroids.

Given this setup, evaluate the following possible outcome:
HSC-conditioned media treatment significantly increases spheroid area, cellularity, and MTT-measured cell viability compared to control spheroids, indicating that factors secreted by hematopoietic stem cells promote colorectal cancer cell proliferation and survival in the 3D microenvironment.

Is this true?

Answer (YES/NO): NO